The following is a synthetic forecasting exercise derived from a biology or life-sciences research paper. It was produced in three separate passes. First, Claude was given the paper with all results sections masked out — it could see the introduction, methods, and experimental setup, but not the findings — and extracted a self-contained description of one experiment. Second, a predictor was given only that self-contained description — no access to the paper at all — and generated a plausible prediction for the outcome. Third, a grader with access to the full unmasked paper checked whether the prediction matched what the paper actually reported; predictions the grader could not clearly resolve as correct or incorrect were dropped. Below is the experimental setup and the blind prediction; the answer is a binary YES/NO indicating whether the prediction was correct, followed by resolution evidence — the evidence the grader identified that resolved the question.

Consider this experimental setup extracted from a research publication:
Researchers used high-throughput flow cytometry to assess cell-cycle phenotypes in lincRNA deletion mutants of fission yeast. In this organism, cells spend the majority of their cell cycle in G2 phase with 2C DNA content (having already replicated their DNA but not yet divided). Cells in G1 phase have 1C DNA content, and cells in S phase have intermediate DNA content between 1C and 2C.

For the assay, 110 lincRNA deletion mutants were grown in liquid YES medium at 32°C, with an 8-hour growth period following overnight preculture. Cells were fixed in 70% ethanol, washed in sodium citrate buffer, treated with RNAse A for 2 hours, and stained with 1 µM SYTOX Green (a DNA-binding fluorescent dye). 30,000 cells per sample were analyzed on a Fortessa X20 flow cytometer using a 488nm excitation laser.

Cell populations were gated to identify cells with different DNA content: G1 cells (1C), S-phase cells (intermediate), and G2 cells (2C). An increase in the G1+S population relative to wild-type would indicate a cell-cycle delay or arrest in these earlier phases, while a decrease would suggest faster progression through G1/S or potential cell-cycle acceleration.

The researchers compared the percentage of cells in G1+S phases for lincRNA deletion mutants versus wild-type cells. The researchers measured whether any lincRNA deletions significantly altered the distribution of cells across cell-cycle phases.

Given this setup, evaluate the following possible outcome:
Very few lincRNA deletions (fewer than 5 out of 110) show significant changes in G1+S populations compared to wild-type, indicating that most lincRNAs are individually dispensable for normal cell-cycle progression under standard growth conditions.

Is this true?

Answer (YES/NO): NO